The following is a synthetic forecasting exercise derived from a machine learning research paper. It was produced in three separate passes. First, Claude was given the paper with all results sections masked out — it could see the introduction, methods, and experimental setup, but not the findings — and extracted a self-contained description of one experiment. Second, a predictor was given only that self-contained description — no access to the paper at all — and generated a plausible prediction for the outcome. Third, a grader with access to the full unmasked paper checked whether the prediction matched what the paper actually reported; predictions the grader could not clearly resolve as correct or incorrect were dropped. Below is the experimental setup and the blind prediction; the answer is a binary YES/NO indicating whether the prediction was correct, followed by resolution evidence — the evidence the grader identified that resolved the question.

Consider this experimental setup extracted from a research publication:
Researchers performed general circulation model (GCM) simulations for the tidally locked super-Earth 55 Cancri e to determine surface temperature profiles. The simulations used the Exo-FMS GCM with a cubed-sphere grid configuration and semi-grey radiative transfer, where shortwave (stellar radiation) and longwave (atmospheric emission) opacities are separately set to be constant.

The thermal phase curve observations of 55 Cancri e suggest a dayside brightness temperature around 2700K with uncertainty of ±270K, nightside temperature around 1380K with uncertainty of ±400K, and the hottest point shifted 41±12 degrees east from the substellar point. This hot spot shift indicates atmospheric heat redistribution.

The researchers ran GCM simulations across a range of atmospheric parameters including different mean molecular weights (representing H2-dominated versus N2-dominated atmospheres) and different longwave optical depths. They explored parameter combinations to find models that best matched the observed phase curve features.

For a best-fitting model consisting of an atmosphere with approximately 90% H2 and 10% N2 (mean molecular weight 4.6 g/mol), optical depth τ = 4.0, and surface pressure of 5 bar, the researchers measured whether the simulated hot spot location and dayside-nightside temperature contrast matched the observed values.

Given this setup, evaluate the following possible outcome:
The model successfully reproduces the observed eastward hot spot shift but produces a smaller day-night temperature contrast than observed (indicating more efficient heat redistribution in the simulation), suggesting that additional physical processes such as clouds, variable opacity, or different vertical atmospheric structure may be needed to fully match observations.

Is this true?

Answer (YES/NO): NO